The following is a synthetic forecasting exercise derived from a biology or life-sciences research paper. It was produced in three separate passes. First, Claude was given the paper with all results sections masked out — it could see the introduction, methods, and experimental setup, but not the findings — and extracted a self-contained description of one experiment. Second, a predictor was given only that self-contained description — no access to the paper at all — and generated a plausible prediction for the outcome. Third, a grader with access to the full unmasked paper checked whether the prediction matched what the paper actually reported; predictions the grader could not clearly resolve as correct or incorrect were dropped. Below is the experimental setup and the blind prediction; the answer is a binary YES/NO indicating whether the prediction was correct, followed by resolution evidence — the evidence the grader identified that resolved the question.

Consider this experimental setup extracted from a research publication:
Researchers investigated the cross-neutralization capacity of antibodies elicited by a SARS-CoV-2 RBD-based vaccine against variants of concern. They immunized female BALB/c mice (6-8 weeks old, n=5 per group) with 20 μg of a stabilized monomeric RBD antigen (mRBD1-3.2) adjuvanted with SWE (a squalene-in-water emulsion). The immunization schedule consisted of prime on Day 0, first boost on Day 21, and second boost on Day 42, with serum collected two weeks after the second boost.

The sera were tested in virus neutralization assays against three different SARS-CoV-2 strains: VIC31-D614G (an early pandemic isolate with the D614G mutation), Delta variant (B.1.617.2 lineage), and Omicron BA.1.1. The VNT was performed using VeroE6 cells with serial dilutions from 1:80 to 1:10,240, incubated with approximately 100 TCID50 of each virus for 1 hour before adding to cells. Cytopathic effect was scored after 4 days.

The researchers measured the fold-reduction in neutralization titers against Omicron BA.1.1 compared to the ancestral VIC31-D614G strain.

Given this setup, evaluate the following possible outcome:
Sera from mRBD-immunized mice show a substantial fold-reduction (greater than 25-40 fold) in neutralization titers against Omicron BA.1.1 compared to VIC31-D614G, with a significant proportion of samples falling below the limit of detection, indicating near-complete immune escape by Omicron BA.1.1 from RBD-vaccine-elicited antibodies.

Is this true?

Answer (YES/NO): NO